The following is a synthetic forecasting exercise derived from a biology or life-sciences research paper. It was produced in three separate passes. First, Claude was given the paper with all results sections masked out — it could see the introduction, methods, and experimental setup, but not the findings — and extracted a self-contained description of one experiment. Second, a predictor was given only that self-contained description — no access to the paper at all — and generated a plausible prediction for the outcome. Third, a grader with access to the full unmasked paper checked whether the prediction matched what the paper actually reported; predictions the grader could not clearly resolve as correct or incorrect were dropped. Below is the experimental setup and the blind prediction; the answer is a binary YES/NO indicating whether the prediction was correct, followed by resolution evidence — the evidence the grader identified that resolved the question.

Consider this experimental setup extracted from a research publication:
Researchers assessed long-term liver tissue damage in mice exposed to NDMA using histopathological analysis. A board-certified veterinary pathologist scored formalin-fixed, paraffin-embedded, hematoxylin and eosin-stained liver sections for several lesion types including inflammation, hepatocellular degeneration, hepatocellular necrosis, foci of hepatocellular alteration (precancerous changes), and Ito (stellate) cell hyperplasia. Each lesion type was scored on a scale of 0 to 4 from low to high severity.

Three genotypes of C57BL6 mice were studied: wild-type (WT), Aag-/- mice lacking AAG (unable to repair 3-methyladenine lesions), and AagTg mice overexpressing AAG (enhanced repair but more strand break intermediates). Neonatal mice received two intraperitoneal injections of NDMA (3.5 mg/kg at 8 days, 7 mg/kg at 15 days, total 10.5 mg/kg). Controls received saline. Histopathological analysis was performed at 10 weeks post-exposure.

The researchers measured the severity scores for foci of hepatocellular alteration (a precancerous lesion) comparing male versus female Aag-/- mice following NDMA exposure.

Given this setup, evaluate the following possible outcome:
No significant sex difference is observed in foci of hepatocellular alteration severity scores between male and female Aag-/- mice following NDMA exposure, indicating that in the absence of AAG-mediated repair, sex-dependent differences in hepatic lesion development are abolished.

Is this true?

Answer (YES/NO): NO